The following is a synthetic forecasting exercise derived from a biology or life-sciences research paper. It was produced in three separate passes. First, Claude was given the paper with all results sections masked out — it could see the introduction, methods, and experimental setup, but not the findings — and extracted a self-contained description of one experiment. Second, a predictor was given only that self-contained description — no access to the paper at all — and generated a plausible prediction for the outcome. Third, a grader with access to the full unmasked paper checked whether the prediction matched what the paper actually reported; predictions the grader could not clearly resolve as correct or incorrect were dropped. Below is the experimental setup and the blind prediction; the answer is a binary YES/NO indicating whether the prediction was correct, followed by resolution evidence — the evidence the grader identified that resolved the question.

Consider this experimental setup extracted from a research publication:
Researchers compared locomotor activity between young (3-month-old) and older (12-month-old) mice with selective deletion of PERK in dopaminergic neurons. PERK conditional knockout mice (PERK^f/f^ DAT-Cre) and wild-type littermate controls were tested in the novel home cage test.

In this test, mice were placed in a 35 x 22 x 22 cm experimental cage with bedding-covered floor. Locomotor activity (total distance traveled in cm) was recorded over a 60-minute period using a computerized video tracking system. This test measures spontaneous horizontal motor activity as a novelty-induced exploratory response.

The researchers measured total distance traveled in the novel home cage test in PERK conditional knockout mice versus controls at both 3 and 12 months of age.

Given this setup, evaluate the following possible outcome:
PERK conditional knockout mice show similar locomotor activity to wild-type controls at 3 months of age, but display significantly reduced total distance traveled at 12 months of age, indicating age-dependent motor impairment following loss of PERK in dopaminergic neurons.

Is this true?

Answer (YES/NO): NO